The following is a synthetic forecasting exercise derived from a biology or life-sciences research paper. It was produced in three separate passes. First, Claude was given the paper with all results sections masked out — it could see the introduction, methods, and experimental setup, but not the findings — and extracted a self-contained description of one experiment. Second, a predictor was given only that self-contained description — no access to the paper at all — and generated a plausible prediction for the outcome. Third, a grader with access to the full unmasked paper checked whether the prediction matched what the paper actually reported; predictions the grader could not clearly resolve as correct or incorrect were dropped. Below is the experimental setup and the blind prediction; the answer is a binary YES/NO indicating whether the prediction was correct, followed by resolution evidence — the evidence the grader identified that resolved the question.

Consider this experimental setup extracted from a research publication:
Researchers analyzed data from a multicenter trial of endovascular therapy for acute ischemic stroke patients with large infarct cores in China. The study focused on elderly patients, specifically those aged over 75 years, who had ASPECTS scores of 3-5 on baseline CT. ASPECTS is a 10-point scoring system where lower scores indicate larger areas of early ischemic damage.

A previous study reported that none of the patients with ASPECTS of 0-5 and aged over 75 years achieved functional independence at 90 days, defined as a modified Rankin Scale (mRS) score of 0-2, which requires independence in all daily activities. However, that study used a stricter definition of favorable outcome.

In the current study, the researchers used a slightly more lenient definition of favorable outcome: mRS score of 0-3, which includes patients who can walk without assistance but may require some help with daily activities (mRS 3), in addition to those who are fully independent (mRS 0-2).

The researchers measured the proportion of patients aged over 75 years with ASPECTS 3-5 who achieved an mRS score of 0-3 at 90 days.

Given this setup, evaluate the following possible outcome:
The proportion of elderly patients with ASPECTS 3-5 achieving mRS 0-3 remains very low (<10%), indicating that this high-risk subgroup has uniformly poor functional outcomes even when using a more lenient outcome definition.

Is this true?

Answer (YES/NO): NO